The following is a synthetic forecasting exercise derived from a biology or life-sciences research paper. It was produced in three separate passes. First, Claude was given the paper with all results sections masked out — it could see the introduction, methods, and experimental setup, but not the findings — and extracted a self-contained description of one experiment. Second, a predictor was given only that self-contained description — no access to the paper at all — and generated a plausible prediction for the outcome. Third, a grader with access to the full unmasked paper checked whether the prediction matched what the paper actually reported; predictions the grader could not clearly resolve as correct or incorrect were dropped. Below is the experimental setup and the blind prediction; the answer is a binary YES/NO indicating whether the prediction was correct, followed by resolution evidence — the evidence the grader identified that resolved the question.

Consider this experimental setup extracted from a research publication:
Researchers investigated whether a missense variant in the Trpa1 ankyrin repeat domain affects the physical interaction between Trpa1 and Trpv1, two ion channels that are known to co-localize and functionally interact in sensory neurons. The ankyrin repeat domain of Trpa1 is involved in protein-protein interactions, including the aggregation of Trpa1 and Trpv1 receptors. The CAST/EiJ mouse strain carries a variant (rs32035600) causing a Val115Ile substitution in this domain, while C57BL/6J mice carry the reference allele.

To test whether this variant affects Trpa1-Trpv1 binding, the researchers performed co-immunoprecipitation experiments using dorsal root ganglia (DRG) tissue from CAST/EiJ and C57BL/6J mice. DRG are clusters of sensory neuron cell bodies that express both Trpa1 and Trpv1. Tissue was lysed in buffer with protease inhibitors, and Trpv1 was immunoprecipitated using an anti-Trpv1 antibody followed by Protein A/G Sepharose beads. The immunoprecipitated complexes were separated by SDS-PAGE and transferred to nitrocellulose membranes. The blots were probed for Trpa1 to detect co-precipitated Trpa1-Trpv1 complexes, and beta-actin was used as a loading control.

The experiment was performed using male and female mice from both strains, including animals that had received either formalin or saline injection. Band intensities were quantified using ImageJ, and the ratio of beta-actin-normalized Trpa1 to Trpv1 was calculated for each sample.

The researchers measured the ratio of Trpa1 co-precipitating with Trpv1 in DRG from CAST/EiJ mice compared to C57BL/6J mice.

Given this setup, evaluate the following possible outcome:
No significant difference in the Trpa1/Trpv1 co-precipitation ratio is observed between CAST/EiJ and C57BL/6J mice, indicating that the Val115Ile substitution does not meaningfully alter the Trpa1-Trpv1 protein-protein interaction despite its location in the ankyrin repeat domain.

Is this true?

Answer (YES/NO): NO